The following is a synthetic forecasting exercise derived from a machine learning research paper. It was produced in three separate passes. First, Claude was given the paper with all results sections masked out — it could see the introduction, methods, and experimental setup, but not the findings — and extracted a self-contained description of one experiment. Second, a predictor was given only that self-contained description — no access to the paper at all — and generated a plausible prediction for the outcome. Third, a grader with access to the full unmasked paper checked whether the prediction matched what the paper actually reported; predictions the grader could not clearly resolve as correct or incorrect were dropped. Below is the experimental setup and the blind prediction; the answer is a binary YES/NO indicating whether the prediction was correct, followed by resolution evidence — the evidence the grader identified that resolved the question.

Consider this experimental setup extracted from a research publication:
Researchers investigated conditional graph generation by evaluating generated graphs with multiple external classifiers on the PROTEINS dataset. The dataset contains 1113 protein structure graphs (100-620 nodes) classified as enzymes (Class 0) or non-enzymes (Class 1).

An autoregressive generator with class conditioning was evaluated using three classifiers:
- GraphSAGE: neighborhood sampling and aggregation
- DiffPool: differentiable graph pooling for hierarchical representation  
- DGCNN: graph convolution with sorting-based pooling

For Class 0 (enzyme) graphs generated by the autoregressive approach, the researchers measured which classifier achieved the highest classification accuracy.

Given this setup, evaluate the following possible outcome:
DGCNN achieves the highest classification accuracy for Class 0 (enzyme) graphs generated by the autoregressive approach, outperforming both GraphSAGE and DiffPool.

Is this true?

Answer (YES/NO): NO